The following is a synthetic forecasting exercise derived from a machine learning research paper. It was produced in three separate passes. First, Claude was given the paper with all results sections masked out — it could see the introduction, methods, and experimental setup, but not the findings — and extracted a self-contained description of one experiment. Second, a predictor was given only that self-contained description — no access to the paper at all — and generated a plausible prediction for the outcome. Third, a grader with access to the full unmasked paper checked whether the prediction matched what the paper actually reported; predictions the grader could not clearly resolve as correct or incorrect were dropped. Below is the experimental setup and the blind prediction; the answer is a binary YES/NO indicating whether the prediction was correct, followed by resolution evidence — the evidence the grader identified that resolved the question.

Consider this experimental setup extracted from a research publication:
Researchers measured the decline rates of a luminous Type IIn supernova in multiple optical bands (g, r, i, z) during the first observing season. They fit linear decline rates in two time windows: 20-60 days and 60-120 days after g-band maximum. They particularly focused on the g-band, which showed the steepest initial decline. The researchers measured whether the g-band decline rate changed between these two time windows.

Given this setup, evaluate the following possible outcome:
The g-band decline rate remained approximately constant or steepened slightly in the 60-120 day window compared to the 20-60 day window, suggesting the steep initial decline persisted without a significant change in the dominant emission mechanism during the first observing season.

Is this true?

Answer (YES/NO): NO